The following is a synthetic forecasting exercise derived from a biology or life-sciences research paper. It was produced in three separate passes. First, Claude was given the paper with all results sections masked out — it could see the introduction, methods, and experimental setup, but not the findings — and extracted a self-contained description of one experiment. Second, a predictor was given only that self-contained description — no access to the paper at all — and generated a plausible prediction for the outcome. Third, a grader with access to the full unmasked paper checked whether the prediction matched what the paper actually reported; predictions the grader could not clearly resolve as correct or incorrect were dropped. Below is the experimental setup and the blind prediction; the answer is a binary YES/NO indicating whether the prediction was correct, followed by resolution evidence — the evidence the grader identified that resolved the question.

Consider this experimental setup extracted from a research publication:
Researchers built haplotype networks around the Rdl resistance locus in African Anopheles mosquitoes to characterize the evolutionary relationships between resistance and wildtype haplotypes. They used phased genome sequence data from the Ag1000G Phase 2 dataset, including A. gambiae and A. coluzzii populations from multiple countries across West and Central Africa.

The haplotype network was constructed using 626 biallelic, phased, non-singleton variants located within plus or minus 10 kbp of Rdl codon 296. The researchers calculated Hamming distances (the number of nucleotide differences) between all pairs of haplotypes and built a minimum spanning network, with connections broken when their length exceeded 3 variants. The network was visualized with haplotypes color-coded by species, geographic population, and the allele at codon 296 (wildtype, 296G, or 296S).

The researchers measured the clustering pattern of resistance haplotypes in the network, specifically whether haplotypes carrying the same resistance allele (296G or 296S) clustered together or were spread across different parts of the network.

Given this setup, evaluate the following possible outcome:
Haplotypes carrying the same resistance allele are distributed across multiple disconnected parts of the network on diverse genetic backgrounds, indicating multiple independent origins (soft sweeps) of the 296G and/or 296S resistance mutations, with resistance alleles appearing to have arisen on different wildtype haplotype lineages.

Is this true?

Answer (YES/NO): NO